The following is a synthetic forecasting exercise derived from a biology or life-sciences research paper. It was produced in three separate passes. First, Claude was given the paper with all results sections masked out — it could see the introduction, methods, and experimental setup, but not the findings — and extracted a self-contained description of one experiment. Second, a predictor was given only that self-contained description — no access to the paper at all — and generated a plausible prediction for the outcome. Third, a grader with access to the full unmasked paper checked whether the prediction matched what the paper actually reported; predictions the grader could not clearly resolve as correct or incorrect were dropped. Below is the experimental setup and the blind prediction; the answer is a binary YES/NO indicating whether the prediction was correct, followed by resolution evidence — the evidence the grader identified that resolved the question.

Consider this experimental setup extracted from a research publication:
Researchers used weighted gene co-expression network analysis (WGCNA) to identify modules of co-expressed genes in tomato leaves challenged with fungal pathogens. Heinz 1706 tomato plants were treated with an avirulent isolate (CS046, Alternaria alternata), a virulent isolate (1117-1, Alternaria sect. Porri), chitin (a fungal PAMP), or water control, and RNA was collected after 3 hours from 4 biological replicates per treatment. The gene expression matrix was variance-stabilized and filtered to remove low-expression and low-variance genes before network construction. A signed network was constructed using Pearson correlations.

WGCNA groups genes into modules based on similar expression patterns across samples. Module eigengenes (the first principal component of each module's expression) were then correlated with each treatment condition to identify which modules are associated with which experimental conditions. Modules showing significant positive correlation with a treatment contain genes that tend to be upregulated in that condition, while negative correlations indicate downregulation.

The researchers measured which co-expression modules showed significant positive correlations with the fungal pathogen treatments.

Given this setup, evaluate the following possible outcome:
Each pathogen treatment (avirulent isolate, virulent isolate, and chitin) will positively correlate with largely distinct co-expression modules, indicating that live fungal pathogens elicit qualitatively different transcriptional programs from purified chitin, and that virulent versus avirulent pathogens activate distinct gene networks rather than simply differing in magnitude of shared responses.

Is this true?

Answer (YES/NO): YES